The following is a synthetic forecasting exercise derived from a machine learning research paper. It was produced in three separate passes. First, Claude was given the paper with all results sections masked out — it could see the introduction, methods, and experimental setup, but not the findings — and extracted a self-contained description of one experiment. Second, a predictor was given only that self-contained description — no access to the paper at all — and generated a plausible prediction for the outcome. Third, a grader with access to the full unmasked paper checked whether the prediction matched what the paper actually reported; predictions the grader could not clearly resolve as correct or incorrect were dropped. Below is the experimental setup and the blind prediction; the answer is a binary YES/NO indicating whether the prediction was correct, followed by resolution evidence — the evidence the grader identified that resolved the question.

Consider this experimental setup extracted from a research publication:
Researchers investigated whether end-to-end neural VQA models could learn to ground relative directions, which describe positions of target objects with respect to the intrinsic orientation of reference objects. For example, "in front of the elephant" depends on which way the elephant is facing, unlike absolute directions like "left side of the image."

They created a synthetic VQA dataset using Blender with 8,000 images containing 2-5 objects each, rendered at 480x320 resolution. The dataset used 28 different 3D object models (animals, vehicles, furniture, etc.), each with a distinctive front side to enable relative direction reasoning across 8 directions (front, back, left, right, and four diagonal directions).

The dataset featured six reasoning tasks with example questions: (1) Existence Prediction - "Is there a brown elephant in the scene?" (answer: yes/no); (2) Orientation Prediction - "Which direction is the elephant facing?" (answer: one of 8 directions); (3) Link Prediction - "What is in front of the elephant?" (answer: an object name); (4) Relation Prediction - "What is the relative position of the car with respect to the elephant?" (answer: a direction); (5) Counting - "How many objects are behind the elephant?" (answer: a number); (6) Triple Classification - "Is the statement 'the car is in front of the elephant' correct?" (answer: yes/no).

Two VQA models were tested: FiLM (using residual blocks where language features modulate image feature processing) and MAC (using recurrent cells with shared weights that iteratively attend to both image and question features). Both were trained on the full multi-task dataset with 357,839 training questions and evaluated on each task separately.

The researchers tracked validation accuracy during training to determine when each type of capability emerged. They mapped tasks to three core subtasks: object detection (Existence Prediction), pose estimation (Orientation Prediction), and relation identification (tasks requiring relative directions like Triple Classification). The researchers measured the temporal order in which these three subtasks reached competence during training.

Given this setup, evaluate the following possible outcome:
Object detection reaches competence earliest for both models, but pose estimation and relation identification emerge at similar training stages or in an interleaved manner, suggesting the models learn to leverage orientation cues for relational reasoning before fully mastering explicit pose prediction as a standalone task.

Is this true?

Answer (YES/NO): NO